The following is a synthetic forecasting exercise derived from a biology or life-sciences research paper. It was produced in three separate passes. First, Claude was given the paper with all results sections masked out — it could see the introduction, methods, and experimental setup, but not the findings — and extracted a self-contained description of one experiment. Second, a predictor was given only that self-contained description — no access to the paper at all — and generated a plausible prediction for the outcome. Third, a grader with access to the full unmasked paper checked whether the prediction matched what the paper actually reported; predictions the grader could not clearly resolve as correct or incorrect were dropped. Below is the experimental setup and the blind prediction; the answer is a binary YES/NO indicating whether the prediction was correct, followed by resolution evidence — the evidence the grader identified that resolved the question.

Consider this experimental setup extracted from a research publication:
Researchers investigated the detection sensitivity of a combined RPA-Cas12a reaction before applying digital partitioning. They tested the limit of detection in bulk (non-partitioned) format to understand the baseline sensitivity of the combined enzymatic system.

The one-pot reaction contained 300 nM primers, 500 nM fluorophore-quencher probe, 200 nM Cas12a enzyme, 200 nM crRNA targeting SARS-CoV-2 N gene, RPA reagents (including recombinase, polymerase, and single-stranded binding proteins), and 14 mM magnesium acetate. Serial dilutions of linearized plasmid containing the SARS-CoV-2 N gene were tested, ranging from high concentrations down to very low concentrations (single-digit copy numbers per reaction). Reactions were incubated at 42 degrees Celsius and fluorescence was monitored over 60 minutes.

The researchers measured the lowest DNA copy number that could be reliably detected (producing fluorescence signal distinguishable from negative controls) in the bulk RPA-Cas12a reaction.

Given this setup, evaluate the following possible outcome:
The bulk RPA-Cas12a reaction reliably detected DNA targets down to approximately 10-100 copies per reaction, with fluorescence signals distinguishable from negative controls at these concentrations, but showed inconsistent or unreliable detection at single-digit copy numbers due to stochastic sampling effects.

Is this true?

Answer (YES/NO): NO